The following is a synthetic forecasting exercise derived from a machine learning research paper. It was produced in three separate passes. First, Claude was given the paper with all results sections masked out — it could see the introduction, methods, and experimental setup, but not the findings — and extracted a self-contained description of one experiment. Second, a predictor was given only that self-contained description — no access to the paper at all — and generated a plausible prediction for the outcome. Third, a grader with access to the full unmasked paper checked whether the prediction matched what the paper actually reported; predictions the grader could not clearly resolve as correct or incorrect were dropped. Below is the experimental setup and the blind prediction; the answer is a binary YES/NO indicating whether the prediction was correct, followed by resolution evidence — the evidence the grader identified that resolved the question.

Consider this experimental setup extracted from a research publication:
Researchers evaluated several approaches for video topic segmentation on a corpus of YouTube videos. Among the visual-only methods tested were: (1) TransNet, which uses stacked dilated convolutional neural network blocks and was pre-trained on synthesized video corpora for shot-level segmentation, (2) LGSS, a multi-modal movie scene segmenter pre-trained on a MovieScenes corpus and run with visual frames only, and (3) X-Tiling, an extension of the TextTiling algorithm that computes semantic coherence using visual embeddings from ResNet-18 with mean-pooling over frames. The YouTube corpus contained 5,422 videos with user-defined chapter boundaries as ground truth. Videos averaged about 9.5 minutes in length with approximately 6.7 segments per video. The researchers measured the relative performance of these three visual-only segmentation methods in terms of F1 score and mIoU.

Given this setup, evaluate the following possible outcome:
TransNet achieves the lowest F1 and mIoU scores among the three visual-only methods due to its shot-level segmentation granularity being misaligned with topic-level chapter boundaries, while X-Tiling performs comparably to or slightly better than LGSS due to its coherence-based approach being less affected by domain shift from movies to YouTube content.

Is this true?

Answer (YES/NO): NO